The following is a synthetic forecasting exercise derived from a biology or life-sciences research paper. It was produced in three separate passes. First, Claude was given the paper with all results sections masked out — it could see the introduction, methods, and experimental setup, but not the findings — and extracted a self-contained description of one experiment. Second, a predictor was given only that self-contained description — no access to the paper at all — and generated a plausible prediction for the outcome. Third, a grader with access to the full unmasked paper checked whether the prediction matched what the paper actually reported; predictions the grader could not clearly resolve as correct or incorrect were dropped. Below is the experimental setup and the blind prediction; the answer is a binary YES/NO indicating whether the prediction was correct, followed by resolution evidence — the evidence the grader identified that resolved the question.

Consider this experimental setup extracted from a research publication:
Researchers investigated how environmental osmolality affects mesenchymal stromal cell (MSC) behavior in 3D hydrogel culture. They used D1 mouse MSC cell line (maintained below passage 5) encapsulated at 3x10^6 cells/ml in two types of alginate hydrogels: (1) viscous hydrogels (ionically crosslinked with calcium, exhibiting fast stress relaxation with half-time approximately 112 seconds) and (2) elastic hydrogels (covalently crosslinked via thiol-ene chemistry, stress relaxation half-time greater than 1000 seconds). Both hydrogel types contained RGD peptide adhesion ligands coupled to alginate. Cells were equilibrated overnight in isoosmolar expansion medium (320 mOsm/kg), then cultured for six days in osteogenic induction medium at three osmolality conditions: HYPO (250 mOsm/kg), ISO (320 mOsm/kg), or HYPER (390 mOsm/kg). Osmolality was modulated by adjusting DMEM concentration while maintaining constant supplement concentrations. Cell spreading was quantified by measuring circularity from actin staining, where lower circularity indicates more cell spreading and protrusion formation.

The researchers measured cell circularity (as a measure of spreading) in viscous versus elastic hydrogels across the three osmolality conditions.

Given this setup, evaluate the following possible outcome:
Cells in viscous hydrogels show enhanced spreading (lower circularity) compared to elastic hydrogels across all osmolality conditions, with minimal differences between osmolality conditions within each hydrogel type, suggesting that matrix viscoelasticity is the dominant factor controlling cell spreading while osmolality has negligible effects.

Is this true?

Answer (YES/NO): NO